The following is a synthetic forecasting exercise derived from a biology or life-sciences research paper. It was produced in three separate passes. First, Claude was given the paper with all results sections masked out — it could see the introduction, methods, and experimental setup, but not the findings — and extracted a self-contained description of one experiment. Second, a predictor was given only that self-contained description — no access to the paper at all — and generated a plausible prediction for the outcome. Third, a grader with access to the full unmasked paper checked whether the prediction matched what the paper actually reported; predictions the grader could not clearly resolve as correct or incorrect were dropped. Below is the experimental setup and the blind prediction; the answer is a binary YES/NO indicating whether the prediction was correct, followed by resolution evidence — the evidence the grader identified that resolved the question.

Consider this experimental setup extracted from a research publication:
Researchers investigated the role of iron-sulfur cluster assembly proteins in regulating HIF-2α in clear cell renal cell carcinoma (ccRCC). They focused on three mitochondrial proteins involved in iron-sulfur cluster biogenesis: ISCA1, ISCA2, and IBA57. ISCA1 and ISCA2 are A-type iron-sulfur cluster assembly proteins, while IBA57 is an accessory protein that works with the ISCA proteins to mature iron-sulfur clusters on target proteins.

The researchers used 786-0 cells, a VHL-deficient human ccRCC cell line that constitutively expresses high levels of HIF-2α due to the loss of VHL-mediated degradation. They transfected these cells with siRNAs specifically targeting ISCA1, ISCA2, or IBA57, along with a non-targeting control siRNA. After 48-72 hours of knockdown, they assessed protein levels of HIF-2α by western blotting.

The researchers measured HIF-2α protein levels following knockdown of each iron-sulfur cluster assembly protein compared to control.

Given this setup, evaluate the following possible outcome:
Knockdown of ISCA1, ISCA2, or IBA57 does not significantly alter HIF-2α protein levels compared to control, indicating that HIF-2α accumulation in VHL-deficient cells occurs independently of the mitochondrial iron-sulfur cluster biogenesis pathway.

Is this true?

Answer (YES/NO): NO